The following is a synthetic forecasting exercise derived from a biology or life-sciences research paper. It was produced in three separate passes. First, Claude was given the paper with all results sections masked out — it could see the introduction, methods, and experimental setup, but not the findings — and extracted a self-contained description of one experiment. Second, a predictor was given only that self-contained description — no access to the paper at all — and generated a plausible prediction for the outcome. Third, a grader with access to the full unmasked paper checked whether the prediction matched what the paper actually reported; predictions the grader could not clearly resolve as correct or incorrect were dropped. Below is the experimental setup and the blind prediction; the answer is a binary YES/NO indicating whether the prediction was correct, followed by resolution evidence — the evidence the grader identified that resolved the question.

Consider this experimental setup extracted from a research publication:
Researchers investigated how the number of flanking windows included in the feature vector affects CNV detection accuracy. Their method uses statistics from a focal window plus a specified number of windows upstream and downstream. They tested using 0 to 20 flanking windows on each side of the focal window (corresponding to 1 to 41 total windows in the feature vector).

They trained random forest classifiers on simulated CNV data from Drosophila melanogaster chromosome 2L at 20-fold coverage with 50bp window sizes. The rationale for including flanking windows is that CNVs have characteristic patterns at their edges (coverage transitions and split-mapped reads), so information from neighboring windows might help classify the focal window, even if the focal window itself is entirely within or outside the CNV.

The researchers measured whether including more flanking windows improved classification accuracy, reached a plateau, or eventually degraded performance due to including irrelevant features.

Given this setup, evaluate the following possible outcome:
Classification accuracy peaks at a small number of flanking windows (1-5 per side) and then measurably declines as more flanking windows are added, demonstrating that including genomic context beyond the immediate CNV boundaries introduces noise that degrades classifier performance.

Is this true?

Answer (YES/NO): NO